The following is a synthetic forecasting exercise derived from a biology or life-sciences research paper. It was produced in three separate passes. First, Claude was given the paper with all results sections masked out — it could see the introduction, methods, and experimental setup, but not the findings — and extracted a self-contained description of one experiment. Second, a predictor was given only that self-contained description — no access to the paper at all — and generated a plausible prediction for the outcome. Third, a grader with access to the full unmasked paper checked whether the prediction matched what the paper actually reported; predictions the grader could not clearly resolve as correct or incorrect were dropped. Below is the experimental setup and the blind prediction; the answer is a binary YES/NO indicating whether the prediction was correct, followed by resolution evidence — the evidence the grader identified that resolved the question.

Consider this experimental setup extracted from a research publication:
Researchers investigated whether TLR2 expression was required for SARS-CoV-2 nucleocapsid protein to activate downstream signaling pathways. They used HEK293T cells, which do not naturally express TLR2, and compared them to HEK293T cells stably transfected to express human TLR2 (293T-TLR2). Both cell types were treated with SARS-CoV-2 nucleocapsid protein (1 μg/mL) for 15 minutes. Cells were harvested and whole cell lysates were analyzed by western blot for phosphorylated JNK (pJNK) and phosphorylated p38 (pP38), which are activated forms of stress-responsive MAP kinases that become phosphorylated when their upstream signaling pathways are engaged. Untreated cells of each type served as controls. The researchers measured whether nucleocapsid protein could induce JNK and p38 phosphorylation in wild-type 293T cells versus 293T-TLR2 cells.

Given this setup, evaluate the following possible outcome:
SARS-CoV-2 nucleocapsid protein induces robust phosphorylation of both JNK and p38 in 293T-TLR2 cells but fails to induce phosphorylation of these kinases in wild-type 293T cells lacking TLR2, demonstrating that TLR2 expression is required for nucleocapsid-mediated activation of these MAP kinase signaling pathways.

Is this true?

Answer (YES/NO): YES